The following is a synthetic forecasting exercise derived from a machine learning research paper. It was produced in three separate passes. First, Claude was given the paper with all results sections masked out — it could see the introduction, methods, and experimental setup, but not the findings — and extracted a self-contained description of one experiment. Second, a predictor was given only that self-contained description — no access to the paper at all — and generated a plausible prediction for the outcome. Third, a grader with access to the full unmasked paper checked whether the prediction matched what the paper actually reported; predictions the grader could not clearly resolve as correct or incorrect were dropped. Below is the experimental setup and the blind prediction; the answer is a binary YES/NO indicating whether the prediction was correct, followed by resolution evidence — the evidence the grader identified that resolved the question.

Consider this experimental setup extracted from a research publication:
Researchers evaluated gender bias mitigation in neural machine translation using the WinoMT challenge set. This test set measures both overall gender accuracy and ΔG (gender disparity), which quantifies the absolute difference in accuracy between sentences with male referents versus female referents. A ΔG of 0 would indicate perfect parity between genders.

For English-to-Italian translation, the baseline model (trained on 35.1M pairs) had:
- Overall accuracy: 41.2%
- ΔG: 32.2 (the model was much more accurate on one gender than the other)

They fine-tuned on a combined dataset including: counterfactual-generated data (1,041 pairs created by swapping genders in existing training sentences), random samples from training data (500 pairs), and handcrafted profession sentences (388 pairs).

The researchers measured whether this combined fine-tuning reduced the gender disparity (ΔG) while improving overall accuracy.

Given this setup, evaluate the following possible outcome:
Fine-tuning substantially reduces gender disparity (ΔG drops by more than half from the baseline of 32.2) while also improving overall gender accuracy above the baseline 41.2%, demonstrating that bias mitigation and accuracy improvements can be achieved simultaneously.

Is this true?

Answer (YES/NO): YES